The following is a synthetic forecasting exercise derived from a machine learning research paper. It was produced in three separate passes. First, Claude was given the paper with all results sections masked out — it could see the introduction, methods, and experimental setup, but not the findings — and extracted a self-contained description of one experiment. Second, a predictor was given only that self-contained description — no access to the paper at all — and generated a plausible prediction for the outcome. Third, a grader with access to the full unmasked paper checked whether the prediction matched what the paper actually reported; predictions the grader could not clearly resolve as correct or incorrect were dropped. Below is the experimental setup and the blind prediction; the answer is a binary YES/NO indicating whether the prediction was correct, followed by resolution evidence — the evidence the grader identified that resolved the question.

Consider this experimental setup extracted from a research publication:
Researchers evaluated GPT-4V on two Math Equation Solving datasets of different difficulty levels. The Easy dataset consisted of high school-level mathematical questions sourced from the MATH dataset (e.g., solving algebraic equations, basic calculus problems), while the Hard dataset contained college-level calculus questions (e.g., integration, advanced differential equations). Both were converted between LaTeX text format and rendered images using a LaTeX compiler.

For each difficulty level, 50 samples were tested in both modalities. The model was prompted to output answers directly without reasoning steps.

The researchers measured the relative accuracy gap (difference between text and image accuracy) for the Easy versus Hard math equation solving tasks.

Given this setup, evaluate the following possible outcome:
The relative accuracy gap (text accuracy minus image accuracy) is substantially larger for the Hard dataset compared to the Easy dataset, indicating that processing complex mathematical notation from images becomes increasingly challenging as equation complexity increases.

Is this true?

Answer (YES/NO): YES